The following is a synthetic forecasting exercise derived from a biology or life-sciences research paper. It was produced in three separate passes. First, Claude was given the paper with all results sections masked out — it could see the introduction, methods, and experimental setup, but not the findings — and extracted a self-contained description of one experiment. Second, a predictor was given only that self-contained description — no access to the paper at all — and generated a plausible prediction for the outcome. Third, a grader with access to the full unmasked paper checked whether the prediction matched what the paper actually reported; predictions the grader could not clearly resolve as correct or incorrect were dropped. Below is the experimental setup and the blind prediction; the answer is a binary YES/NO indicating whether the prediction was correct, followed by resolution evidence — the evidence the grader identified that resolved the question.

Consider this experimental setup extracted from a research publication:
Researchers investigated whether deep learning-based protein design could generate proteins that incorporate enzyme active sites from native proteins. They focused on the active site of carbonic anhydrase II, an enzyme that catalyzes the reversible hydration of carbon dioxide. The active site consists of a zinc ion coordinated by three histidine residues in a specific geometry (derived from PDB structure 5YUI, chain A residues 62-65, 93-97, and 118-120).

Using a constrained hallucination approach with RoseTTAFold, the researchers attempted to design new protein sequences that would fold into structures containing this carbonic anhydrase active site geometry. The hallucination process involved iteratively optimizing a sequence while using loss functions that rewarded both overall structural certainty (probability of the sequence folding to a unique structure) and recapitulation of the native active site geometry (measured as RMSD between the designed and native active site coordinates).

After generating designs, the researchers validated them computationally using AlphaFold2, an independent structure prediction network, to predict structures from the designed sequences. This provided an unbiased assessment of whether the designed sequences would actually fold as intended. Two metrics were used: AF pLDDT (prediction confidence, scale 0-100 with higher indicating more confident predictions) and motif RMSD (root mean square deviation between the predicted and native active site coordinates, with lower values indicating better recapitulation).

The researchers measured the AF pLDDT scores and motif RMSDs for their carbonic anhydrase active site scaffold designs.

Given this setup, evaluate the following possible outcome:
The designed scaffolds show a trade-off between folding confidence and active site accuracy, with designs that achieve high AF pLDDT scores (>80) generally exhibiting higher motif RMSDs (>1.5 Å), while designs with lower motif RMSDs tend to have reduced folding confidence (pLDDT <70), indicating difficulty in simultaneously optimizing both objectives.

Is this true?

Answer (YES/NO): NO